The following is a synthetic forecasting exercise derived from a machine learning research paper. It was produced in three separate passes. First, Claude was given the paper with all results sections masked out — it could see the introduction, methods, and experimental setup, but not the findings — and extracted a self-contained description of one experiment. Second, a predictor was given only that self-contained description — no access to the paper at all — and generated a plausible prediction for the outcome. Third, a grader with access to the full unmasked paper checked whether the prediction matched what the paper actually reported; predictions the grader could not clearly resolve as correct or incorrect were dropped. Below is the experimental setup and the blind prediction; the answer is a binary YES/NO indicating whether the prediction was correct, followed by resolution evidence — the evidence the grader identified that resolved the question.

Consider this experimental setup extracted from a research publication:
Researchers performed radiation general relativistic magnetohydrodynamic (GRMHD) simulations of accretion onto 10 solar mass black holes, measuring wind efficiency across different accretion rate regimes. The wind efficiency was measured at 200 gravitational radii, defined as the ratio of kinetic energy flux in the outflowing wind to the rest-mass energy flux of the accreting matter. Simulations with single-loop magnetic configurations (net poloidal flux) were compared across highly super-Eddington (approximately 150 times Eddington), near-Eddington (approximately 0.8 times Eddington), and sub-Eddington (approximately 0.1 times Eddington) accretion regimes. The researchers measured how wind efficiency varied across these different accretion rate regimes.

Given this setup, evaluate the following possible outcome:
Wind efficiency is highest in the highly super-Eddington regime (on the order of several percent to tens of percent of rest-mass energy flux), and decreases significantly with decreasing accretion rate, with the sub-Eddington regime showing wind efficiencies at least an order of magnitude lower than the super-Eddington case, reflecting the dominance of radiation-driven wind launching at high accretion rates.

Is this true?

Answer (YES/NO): NO